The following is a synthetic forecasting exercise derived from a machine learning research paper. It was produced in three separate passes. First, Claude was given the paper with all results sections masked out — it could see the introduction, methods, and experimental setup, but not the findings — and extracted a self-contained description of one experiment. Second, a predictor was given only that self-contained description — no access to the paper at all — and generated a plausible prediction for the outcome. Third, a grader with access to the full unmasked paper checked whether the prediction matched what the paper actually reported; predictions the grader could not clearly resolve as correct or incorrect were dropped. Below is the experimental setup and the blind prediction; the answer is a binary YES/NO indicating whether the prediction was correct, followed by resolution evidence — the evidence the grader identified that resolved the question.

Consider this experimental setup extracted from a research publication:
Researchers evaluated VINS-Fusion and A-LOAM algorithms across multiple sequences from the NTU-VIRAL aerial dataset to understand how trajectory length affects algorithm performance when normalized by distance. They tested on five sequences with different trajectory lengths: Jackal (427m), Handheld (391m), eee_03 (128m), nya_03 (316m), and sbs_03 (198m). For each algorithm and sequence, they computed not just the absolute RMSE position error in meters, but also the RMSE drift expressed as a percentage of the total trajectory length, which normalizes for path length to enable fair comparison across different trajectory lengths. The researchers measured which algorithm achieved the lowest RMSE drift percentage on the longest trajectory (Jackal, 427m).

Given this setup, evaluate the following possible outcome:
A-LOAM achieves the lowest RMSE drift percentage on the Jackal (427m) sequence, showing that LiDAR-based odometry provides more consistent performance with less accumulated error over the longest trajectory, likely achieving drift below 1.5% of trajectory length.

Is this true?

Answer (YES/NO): NO